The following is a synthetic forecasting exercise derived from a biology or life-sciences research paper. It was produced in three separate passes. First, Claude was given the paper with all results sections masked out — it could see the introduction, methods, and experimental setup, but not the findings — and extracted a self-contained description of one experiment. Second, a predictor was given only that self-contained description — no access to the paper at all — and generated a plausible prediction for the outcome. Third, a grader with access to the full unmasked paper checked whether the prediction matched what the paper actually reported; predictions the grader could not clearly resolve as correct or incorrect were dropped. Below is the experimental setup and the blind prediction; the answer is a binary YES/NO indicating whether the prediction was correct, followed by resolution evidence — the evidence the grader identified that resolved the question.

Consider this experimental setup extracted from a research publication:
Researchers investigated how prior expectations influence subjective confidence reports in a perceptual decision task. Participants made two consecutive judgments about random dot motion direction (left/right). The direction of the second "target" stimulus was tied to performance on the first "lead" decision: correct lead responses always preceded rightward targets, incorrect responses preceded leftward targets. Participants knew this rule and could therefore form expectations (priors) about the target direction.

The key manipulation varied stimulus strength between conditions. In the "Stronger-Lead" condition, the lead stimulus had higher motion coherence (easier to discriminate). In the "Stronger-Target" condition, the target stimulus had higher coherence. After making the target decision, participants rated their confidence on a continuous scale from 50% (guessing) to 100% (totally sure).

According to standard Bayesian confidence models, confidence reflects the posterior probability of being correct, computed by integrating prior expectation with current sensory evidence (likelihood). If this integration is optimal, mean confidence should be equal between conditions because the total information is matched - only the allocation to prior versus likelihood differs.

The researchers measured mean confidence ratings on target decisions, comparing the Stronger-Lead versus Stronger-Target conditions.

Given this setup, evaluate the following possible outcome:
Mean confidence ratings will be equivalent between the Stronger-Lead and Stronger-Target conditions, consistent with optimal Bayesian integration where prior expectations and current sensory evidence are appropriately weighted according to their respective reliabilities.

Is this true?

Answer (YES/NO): NO